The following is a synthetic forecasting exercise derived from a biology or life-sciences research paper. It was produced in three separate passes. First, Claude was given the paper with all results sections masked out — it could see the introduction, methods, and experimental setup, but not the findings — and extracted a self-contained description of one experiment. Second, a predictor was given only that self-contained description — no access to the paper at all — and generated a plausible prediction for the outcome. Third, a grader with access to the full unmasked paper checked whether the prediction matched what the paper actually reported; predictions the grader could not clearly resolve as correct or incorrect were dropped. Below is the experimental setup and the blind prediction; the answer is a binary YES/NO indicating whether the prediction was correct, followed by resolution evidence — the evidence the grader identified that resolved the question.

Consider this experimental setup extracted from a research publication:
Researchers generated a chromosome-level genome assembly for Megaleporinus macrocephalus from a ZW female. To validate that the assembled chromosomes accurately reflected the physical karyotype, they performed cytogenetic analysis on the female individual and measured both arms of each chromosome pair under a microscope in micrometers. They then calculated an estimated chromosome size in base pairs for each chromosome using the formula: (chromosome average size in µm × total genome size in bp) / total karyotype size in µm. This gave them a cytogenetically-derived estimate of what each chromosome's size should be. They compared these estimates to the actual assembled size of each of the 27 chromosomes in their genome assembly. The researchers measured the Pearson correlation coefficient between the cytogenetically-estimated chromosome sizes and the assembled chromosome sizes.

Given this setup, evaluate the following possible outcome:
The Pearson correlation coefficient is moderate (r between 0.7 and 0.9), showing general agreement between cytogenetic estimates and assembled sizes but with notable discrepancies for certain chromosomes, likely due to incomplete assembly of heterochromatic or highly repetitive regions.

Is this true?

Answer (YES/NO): NO